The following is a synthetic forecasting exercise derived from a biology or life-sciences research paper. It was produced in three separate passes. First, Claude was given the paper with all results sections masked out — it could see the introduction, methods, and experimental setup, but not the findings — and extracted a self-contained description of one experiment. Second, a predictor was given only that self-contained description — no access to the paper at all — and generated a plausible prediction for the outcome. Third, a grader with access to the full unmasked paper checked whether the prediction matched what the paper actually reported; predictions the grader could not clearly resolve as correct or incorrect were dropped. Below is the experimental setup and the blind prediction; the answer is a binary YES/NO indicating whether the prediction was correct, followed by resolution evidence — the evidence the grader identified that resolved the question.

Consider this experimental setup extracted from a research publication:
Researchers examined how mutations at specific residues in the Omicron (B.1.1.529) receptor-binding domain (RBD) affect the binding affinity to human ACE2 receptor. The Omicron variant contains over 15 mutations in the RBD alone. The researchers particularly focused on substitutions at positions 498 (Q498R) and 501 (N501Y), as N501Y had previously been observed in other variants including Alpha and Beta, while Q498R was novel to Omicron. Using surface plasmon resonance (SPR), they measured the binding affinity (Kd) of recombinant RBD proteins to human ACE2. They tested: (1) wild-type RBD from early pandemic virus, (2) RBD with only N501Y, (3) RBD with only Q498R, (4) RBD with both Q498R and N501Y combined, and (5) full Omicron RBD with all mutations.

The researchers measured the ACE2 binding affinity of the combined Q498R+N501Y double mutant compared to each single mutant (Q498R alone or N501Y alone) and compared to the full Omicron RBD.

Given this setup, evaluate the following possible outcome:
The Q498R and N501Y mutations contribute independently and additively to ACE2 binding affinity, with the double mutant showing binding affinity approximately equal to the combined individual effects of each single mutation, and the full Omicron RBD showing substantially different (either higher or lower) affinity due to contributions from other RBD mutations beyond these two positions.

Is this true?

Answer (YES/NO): NO